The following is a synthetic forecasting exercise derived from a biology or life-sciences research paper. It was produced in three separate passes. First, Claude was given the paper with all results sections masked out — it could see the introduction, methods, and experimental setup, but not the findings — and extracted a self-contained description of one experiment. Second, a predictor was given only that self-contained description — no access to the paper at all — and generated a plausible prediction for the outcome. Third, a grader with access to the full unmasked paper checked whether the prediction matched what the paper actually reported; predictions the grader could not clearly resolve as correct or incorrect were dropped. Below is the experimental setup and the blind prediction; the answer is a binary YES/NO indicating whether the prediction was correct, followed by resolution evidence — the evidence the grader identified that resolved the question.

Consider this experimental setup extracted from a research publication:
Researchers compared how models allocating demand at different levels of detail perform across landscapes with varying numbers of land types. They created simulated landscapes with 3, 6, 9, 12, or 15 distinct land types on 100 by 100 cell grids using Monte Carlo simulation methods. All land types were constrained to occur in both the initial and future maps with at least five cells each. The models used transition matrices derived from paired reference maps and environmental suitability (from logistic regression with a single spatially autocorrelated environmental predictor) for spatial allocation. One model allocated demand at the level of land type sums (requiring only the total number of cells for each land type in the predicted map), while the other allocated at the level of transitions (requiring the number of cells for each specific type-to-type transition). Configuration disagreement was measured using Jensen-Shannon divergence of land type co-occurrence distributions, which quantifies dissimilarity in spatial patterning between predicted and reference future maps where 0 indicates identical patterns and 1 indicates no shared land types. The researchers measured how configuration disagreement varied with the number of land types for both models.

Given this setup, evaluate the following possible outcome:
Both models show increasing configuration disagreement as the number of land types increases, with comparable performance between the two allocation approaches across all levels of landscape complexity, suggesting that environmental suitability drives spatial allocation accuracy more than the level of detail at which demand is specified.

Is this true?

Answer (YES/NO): NO